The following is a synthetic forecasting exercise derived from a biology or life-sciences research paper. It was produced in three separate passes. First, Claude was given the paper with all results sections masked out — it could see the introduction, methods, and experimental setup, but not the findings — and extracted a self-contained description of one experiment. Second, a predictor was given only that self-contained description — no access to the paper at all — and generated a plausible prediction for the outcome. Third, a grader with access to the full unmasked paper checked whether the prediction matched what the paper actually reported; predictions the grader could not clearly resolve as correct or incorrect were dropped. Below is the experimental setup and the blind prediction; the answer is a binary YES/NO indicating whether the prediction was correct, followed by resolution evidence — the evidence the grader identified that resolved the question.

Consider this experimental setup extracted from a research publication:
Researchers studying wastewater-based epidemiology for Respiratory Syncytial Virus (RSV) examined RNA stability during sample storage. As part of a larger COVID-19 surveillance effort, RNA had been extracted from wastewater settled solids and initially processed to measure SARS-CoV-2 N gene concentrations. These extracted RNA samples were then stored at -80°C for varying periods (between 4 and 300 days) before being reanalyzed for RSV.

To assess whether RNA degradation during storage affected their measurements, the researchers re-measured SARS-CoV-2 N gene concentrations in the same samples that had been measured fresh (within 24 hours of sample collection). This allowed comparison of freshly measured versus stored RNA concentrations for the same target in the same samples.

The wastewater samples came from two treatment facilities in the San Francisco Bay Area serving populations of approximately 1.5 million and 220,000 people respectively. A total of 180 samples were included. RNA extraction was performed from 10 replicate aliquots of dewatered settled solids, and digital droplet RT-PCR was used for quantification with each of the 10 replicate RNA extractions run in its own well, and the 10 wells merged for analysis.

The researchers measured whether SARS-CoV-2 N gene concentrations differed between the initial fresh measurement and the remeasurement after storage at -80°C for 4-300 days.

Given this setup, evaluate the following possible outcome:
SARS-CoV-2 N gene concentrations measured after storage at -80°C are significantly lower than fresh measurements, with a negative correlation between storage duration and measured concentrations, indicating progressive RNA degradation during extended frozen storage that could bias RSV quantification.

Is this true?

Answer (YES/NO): NO